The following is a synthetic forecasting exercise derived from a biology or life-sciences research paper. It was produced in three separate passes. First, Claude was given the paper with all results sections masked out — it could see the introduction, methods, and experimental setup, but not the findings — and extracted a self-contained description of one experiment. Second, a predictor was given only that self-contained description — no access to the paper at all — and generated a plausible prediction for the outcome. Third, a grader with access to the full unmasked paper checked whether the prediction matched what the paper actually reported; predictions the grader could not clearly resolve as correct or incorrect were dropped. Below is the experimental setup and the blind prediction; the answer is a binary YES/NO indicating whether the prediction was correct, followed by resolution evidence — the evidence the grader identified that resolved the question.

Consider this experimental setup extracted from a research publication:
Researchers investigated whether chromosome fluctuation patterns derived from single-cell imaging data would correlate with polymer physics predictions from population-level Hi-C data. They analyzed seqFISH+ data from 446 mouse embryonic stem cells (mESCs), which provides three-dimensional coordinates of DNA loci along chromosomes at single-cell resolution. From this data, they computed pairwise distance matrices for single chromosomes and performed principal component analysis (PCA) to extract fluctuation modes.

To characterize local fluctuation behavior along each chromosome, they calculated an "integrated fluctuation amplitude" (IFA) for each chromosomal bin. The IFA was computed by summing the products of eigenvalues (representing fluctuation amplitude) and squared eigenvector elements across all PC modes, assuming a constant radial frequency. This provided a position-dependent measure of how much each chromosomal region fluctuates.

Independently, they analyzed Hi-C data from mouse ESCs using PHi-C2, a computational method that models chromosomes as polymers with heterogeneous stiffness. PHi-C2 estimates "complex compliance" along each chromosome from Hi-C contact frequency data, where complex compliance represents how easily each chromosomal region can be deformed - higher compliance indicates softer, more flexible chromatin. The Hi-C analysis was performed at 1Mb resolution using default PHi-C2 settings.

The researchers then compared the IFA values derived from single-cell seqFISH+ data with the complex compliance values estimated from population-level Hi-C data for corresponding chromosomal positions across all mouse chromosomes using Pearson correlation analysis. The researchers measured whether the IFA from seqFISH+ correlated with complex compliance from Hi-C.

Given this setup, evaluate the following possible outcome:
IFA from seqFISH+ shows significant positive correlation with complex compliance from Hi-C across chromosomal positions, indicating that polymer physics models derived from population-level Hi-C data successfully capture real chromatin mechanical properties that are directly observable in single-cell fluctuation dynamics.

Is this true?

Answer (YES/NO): NO